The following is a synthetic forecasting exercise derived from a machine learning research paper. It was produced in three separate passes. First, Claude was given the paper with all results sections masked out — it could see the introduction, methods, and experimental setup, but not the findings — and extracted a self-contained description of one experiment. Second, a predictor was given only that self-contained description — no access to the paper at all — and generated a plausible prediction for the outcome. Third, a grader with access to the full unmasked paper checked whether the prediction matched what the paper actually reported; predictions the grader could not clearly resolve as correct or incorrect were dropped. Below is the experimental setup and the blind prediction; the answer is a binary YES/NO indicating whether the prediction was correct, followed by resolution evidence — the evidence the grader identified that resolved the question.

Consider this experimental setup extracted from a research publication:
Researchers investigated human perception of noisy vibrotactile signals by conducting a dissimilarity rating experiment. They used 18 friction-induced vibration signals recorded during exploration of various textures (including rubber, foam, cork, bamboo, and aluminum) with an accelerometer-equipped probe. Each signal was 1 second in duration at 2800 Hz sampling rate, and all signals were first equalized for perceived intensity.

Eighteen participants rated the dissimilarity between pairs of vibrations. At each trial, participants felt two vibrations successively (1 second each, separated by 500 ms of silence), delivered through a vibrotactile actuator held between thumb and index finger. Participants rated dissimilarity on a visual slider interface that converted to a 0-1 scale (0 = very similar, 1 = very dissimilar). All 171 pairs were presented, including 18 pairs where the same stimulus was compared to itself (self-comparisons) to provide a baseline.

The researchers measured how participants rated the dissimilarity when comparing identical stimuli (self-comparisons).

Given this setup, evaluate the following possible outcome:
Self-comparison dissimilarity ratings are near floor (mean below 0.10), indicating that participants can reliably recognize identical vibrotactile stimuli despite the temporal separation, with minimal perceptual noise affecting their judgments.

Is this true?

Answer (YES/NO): NO